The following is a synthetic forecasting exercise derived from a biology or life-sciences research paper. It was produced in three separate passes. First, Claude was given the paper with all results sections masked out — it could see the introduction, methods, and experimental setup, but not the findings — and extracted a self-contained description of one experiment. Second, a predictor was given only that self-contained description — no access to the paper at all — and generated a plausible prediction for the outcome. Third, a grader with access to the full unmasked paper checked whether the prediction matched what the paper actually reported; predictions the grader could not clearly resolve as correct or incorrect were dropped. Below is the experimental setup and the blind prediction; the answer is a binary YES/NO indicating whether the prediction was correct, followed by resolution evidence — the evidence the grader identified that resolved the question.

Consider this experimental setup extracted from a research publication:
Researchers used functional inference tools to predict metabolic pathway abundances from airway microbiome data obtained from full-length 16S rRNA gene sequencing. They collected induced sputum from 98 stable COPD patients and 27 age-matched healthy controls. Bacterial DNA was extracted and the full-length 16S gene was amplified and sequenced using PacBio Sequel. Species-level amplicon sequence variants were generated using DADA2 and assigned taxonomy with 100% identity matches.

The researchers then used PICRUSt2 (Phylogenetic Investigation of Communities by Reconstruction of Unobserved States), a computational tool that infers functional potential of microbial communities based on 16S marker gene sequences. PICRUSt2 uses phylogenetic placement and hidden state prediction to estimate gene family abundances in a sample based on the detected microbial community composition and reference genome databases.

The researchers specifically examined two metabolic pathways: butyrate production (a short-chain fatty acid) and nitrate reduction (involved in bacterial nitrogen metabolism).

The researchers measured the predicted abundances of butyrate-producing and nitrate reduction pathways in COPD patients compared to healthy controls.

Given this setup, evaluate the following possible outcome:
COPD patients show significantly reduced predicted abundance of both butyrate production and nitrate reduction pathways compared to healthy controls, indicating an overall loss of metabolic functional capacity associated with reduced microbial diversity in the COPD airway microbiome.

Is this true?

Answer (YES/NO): YES